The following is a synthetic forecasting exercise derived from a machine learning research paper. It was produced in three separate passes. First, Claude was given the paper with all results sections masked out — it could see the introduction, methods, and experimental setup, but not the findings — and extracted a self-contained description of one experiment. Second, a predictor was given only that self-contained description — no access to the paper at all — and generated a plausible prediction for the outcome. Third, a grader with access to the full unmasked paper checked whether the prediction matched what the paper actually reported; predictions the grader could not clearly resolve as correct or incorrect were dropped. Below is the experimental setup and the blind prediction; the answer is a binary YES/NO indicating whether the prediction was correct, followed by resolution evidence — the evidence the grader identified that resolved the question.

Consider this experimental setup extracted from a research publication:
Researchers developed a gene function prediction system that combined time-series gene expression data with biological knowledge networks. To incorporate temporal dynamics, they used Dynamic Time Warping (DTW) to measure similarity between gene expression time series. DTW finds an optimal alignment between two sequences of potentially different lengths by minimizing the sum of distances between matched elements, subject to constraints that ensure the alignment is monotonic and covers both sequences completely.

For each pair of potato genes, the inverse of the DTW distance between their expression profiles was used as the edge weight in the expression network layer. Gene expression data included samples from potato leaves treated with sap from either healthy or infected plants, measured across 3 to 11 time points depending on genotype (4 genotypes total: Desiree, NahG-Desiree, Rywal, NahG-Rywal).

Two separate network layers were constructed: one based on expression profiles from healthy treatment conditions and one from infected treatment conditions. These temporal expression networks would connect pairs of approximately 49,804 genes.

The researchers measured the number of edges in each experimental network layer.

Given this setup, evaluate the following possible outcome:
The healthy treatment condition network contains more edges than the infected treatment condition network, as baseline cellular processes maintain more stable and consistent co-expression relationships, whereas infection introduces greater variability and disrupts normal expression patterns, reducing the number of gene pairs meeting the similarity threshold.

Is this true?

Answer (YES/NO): NO